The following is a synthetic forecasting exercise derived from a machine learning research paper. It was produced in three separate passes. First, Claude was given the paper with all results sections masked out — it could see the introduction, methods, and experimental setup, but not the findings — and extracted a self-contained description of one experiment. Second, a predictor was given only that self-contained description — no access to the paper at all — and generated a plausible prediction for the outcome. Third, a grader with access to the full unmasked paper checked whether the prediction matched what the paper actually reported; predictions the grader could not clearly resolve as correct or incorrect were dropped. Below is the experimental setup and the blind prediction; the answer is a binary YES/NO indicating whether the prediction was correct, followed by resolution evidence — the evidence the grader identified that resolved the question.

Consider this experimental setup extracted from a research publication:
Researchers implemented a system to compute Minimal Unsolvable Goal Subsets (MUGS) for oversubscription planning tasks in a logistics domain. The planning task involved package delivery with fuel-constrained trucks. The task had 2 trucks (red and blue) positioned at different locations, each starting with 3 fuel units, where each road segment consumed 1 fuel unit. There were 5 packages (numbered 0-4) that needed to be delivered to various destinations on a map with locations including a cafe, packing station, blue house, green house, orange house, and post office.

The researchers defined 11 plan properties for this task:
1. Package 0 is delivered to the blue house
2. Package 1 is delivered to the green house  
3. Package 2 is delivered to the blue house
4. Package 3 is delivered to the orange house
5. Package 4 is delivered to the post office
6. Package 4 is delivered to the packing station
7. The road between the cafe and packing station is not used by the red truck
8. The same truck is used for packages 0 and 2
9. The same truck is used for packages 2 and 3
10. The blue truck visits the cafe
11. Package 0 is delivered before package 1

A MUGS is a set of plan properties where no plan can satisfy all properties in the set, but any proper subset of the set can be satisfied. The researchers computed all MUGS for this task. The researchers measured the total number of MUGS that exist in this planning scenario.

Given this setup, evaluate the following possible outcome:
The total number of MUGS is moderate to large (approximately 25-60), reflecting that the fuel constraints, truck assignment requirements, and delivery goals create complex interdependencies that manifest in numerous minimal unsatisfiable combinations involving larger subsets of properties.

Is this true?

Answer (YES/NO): NO